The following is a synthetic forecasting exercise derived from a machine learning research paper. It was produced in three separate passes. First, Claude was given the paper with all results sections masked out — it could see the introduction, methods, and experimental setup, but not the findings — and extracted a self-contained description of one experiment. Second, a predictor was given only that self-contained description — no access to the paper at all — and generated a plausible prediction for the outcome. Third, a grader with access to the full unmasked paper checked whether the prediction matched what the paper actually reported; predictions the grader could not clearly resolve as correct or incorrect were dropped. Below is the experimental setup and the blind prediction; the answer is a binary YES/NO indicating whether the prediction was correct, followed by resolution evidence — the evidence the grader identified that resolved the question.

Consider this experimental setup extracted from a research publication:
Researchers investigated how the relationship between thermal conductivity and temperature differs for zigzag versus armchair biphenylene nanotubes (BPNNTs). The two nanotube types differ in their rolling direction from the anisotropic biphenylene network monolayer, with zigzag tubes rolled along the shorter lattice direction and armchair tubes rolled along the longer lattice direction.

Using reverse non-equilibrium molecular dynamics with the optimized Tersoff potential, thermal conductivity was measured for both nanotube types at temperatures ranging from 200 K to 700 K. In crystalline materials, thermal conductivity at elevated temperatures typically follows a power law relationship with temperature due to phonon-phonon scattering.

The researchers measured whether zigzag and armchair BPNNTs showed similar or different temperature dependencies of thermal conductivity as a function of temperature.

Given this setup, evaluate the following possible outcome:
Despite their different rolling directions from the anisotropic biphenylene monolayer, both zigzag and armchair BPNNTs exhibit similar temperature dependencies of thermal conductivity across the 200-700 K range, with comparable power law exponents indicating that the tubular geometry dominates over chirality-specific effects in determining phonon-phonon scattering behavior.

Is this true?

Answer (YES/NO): YES